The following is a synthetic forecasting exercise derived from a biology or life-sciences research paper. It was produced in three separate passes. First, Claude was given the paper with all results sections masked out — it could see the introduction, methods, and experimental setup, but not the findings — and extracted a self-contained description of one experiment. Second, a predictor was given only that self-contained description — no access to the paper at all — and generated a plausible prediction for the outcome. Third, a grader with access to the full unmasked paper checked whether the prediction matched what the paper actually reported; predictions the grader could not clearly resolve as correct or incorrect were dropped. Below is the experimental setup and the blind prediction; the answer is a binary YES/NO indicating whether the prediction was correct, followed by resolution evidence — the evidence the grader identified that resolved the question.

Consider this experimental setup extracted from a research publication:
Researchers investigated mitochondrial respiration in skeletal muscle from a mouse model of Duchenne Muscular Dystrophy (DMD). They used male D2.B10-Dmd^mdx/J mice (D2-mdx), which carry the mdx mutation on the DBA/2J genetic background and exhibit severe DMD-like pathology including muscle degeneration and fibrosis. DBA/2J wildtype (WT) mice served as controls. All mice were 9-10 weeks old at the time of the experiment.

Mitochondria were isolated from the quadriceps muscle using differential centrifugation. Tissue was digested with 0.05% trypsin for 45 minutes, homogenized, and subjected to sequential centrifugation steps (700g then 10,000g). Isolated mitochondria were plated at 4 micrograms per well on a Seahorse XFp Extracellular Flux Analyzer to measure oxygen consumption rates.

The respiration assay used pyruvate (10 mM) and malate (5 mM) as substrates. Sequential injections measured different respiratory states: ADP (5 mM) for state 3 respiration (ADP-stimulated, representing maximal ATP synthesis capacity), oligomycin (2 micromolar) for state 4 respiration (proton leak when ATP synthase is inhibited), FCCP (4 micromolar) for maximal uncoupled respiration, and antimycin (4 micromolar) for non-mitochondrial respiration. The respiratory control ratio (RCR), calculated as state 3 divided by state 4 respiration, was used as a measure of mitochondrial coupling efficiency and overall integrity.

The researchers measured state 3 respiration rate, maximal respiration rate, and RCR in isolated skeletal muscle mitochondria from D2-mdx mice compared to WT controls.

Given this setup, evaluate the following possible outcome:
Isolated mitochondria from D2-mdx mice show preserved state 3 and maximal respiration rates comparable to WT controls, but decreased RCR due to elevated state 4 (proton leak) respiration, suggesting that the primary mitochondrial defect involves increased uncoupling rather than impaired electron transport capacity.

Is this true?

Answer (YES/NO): NO